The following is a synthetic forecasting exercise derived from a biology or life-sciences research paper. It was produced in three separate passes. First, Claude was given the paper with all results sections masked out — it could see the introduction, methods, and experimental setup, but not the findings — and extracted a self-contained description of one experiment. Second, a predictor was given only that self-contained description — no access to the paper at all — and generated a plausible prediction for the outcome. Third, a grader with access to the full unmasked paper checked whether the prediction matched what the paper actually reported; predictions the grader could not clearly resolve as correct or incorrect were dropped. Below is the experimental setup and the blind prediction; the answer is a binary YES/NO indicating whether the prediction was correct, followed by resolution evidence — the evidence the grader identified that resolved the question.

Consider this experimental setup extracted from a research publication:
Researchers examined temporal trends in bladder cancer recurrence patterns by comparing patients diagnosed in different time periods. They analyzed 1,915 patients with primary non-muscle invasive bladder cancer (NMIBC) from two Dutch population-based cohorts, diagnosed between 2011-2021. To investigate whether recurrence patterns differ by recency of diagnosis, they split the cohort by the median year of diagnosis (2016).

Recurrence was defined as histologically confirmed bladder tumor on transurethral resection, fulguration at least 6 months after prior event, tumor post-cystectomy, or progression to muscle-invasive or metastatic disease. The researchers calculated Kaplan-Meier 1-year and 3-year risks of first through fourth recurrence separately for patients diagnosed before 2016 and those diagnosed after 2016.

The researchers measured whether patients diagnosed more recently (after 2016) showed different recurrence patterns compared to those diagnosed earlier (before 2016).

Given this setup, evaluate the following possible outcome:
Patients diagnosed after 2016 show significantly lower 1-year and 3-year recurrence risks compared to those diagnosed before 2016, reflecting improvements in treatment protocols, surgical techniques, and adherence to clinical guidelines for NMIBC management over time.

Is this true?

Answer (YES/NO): NO